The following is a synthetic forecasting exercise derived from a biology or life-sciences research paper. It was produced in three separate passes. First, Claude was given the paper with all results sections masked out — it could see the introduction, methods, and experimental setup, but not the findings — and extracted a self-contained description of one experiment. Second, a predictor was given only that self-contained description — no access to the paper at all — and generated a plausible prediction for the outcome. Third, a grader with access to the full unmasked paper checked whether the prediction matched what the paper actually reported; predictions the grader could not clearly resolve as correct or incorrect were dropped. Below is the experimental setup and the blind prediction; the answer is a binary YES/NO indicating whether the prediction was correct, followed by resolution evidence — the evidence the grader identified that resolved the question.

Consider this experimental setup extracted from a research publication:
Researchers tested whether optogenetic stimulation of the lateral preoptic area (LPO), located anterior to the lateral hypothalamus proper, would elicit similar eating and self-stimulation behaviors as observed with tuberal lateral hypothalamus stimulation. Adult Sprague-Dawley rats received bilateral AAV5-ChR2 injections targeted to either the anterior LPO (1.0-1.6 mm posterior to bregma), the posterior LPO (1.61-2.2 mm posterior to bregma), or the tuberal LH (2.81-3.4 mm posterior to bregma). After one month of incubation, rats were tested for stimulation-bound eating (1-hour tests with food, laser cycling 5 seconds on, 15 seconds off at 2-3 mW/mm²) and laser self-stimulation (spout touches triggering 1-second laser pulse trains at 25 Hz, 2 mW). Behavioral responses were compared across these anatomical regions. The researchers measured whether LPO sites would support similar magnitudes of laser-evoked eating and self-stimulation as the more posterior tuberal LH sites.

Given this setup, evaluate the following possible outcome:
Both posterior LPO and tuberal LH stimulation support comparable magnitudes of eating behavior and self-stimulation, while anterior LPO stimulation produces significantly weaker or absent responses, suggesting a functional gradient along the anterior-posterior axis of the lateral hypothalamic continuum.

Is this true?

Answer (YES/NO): NO